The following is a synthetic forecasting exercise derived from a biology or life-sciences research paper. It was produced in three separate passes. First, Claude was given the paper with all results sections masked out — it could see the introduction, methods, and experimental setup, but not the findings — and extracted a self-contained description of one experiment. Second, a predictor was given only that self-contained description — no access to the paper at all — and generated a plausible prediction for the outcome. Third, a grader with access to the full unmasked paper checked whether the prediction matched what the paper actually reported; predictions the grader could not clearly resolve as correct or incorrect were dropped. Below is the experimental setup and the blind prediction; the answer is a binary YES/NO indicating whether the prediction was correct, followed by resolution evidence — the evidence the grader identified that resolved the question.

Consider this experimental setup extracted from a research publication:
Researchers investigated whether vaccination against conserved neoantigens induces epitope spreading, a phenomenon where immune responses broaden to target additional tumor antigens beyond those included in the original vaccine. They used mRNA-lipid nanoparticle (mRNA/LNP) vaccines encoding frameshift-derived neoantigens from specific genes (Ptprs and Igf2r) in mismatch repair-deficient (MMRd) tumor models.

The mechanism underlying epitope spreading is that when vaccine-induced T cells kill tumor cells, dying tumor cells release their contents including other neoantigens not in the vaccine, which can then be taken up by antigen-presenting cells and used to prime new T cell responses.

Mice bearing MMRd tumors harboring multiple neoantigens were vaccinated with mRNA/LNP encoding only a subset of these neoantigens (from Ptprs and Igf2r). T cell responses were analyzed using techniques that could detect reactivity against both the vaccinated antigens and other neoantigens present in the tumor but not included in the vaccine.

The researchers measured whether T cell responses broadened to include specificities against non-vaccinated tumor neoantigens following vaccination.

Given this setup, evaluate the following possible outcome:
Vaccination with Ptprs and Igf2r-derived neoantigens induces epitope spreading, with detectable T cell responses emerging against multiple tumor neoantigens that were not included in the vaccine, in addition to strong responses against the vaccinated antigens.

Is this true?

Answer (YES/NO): YES